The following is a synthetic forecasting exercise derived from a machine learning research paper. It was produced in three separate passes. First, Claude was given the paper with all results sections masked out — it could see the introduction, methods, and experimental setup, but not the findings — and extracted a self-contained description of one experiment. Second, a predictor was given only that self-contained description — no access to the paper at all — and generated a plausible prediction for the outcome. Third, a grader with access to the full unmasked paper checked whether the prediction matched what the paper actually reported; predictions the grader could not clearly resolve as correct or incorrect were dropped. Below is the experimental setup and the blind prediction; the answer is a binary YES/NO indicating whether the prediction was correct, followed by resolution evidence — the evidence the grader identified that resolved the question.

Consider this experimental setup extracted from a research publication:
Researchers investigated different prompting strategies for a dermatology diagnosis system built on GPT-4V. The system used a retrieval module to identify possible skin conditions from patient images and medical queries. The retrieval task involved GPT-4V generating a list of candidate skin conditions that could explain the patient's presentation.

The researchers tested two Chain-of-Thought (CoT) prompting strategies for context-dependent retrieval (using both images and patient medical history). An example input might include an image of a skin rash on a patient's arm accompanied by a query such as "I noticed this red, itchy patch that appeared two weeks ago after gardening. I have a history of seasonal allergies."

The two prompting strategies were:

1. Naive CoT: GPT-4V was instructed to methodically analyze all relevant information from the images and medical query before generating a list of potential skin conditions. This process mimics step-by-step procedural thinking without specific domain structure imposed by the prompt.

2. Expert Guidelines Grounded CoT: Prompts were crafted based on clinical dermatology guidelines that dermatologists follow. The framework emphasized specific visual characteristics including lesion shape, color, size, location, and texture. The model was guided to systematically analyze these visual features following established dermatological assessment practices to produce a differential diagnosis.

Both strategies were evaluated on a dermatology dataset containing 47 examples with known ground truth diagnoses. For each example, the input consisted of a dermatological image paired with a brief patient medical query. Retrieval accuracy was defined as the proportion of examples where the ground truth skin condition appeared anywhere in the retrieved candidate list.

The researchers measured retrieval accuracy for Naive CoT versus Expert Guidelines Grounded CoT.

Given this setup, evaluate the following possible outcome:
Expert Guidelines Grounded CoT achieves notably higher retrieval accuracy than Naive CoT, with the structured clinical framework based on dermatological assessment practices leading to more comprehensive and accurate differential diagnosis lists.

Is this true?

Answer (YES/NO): NO